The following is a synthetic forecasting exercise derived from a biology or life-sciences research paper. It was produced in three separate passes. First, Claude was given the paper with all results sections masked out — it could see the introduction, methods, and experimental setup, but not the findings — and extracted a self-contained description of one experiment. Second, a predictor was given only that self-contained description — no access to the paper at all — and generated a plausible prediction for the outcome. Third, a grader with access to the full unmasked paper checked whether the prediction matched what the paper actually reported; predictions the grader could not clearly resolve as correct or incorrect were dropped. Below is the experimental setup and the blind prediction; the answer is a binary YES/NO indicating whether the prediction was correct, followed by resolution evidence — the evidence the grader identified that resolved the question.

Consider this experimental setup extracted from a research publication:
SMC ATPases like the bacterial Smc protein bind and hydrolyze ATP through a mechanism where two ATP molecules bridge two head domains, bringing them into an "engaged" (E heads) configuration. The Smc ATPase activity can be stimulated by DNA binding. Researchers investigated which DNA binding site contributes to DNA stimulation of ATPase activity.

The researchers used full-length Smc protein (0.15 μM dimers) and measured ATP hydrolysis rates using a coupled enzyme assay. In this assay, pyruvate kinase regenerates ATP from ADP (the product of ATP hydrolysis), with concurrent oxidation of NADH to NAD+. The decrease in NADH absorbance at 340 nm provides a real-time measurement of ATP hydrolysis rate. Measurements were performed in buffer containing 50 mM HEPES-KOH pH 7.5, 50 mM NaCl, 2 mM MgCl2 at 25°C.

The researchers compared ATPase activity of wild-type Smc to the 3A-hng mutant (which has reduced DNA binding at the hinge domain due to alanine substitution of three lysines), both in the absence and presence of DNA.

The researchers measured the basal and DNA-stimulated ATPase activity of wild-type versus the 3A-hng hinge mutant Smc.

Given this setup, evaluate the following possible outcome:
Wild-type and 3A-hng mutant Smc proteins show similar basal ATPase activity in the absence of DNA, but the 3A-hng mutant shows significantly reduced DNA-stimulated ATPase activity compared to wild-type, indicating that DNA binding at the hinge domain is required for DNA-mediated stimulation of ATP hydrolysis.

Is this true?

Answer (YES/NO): NO